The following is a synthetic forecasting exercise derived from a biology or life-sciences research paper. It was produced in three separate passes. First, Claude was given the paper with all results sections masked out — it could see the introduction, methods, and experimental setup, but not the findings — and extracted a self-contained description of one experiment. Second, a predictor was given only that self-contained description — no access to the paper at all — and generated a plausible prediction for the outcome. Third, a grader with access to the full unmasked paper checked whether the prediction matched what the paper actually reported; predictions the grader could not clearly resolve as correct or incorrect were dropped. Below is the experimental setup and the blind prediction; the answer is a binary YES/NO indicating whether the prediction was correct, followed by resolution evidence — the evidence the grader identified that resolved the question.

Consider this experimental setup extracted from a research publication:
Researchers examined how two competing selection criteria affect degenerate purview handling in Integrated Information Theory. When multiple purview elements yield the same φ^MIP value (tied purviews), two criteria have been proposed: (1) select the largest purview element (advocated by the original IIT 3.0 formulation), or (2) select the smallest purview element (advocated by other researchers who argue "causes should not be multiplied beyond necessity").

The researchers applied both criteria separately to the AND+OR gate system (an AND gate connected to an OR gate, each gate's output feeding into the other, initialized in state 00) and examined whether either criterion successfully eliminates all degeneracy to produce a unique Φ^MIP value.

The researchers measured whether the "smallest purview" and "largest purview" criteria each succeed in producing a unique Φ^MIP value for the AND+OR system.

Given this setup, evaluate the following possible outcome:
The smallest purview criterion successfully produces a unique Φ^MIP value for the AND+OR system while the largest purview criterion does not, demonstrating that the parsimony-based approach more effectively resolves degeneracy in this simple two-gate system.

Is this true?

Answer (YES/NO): NO